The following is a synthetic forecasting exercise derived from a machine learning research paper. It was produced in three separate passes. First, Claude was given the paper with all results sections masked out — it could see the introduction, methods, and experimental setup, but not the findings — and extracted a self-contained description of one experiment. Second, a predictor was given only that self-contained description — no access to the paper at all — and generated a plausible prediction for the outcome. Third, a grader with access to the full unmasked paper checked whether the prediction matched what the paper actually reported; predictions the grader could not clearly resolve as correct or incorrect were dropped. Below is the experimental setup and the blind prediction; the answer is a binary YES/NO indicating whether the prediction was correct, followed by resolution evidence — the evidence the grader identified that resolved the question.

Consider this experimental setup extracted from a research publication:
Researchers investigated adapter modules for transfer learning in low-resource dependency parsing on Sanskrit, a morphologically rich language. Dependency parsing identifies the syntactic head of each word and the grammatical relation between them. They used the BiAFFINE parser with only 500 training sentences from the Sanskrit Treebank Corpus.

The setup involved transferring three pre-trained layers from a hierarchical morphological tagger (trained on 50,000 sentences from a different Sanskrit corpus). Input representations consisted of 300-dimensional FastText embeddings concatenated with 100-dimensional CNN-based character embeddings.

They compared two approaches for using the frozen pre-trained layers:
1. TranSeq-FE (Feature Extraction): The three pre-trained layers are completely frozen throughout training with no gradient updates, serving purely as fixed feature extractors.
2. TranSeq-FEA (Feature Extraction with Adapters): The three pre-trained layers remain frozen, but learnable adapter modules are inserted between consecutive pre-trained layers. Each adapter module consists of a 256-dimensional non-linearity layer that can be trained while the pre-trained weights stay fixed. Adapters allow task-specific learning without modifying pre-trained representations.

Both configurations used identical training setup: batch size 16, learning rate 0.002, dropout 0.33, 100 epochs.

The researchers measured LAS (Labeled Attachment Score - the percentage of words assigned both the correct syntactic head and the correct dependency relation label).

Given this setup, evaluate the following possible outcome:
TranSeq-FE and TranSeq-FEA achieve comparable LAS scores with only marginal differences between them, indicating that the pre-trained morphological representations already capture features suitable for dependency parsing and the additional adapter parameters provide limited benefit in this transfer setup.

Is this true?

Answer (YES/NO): NO